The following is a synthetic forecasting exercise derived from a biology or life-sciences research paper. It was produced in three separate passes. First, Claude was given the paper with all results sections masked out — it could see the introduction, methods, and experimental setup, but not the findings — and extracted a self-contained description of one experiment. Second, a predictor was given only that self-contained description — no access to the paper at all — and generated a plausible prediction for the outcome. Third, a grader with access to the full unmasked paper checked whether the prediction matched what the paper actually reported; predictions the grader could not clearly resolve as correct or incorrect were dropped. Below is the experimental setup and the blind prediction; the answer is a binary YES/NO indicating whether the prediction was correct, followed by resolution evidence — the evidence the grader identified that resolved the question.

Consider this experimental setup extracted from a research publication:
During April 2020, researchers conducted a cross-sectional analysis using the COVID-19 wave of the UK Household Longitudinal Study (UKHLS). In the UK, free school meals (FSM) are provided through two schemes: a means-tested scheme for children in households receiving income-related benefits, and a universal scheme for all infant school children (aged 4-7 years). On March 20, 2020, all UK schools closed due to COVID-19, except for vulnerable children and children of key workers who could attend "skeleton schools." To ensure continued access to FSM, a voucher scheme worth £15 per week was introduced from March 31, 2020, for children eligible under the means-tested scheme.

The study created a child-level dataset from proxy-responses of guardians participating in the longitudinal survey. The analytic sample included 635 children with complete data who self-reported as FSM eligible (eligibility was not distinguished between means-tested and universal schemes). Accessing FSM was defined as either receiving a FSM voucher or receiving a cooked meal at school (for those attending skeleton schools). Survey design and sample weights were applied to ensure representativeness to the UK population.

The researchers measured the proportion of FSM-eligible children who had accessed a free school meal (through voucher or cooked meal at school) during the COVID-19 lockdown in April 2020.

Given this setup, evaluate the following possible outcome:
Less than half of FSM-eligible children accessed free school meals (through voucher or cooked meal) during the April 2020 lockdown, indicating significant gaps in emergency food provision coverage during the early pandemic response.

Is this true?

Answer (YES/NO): NO